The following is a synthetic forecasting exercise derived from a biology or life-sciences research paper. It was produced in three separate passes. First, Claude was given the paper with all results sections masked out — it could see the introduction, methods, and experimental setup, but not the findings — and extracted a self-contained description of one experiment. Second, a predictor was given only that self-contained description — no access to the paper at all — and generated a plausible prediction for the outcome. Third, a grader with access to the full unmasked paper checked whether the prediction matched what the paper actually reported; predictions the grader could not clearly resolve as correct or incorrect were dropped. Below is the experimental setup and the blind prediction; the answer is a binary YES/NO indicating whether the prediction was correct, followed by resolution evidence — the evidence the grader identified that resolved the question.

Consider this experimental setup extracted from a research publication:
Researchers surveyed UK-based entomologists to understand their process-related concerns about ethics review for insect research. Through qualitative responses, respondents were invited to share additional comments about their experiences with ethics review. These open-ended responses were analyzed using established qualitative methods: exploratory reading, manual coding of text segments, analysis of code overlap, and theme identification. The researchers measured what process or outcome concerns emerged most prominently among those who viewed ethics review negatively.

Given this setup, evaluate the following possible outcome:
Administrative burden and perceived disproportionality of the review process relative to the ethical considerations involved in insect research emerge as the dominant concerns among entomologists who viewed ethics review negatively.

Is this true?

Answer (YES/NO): NO